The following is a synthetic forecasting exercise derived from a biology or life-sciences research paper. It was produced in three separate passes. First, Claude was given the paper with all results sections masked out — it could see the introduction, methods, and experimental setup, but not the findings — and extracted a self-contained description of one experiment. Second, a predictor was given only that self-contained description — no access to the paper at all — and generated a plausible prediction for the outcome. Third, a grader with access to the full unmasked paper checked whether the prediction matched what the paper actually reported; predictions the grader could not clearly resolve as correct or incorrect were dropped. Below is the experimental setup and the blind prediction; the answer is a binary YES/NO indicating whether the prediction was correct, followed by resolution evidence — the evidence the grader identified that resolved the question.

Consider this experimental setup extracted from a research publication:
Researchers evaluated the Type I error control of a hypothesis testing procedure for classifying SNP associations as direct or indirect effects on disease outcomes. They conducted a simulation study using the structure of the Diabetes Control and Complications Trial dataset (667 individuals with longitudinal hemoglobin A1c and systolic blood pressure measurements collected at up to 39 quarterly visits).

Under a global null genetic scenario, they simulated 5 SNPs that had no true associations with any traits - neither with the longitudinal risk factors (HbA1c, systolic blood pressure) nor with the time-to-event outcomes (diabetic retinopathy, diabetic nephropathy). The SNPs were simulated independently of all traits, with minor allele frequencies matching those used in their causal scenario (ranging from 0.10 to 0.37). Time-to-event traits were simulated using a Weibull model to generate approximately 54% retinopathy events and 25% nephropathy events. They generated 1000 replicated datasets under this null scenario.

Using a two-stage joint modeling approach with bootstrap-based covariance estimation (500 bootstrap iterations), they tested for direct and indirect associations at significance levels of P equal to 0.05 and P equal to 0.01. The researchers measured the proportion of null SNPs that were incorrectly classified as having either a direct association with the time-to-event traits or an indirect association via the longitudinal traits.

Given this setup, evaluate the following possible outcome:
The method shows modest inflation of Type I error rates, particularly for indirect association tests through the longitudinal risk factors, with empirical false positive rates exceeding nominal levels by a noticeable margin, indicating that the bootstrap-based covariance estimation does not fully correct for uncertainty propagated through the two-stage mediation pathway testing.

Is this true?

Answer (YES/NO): NO